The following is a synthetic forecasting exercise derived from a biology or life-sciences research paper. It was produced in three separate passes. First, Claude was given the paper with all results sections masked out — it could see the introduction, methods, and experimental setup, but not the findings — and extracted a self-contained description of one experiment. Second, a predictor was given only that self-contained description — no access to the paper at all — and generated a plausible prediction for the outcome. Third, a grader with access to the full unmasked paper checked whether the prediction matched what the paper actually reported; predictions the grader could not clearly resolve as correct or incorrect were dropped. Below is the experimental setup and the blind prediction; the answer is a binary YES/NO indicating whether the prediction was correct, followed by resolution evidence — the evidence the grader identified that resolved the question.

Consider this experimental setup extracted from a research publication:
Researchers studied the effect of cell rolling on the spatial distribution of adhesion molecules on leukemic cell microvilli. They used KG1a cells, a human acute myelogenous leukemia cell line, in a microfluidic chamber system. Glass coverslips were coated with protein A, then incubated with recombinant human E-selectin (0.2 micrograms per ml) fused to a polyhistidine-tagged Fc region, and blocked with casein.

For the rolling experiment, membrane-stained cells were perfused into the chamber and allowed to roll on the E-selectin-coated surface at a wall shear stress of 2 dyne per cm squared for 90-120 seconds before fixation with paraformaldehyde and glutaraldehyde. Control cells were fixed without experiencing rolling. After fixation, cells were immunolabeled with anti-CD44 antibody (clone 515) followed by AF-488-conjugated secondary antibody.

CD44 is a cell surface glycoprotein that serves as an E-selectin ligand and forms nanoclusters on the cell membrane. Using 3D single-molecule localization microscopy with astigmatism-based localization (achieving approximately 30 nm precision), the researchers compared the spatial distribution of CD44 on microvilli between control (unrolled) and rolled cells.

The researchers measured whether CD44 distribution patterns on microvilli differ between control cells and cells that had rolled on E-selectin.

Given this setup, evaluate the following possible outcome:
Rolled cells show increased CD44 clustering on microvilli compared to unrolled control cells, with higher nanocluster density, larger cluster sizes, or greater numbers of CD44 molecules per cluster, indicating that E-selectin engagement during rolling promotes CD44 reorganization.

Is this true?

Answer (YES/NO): NO